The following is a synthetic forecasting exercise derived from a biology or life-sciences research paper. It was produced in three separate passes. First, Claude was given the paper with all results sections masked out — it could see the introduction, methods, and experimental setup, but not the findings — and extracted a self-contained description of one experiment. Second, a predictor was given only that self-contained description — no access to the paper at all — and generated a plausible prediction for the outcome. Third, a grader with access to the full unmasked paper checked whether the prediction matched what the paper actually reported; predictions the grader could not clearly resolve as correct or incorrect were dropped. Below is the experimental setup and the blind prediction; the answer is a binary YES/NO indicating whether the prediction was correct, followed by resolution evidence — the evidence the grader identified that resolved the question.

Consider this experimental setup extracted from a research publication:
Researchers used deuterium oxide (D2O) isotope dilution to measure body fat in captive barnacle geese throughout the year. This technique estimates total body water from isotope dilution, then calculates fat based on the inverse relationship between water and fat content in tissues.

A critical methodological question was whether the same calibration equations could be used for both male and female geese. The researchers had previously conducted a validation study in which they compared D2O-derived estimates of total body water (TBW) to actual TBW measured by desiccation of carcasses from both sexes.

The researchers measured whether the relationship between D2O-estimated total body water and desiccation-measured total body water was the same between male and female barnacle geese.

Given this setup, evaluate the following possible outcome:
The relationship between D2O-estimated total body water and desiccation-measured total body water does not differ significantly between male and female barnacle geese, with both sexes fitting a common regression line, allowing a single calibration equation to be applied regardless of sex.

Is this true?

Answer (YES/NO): NO